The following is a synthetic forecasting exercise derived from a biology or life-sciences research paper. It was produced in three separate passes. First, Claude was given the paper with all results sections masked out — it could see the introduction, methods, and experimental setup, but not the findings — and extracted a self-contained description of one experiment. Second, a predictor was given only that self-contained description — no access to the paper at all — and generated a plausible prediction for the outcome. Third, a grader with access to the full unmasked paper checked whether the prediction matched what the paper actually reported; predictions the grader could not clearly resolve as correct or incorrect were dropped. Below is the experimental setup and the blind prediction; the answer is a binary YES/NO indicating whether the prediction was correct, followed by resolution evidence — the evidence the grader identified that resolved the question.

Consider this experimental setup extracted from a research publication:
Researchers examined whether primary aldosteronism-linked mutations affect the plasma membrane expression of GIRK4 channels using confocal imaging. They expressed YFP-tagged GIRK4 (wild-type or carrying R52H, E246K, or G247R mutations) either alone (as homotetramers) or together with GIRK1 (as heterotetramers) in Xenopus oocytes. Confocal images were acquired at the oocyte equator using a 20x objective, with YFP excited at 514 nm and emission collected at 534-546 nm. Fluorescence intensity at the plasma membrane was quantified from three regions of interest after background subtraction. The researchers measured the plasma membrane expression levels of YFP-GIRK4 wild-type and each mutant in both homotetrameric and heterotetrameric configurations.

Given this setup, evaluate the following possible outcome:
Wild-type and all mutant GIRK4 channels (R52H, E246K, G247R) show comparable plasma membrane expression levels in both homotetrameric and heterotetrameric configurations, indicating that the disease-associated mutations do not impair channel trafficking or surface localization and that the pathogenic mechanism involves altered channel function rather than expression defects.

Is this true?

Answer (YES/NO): NO